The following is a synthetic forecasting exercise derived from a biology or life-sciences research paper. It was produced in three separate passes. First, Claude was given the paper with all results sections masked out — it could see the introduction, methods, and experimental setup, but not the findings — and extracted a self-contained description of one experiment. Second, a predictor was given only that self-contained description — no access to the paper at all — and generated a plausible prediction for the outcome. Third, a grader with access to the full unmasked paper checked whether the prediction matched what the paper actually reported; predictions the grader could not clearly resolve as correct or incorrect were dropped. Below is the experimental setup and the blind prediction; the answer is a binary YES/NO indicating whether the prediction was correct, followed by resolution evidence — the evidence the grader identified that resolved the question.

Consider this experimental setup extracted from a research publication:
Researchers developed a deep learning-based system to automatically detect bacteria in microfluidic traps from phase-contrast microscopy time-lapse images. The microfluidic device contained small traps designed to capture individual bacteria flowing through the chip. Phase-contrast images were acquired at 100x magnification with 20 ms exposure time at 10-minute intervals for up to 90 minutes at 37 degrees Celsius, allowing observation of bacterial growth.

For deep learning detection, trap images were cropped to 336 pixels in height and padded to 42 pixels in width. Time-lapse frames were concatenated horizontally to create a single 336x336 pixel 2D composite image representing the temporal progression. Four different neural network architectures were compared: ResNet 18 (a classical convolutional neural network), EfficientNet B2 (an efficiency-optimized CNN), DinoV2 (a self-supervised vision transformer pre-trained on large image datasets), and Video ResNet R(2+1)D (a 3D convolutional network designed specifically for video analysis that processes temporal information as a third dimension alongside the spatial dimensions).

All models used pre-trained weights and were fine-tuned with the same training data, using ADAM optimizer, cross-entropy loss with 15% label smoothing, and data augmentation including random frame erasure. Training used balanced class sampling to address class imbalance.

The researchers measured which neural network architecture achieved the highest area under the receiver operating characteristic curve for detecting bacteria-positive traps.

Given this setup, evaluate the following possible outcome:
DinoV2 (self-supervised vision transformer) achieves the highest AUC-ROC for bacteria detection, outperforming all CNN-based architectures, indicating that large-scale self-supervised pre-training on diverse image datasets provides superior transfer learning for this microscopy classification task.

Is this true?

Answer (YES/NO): YES